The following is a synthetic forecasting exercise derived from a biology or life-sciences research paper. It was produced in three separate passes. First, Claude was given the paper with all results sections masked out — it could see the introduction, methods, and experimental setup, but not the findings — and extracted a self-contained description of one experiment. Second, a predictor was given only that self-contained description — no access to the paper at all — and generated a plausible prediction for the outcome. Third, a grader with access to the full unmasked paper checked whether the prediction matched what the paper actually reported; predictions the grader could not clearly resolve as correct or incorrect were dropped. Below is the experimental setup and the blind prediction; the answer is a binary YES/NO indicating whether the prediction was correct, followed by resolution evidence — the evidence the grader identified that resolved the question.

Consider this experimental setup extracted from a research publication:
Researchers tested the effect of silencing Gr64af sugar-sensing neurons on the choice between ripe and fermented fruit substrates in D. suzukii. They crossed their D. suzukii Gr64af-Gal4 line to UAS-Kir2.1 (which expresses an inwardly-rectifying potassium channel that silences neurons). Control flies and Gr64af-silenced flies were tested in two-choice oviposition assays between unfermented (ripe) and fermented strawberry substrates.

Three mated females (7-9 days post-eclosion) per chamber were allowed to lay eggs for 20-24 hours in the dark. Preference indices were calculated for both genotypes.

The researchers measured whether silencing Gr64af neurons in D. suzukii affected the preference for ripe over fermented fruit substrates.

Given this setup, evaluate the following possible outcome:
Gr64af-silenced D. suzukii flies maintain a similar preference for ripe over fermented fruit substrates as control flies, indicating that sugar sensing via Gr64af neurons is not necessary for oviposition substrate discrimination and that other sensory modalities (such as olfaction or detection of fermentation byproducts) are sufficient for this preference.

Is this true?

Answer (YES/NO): NO